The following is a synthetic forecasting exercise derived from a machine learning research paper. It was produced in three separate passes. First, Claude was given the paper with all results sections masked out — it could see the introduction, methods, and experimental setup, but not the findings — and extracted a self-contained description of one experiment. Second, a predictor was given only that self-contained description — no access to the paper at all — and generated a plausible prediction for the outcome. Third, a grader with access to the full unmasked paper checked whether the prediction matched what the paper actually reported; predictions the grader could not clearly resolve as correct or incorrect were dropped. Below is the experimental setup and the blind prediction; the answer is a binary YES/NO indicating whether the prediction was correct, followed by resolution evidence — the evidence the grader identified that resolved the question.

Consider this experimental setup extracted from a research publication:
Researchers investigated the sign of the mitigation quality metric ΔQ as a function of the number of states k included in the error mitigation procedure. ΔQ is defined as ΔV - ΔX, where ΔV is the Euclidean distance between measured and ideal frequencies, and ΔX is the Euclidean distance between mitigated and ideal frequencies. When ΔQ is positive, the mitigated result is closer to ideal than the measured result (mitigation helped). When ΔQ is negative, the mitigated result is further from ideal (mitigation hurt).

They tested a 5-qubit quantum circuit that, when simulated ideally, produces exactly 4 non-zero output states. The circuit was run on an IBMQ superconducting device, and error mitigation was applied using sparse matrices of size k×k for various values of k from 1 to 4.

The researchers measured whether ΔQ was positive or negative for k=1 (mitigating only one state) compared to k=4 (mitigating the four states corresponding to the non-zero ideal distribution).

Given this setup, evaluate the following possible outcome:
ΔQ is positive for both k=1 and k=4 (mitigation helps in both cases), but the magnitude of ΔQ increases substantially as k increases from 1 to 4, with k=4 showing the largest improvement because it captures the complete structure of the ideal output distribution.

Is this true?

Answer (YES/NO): NO